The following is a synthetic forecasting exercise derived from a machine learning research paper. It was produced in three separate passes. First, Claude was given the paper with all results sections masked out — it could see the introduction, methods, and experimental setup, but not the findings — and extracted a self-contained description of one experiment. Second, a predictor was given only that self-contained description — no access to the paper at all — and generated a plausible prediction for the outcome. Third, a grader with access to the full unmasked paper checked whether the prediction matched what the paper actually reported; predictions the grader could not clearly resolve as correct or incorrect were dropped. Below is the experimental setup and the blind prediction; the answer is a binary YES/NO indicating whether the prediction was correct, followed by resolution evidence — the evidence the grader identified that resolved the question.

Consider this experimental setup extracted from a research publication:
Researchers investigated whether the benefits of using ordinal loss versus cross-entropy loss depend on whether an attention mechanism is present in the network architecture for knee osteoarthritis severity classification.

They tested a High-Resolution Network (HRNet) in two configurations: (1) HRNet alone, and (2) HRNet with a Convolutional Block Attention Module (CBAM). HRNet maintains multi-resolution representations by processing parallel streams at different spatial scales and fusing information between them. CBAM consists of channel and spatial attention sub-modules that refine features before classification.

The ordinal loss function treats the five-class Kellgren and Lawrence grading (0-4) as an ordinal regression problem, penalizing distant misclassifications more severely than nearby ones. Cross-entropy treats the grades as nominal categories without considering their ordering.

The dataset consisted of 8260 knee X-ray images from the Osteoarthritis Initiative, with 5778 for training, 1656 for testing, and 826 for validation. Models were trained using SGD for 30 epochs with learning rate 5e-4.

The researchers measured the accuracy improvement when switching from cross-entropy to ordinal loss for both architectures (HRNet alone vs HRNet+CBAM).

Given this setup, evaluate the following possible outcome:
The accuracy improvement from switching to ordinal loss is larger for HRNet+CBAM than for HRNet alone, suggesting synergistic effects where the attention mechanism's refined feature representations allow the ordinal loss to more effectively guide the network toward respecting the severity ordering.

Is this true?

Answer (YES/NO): YES